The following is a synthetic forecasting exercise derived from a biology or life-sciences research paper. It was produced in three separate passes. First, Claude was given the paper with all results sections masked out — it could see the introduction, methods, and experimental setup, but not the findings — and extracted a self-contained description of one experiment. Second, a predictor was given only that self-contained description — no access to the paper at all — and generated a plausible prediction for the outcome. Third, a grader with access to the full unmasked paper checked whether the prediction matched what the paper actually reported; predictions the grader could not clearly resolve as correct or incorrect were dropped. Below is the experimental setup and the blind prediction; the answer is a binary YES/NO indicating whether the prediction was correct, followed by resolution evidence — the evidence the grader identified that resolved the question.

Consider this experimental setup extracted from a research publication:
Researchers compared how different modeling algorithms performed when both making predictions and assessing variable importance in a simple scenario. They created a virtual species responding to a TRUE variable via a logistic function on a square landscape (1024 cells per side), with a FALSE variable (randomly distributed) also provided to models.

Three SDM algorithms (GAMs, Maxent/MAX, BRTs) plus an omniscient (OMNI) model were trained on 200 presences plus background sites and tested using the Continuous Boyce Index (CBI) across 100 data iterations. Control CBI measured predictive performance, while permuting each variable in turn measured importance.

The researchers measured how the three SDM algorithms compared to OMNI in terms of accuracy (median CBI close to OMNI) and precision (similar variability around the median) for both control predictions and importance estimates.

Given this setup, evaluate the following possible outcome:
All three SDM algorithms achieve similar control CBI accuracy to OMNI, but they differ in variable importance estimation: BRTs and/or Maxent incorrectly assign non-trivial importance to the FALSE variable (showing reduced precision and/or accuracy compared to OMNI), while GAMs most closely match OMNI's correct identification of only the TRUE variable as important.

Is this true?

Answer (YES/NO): NO